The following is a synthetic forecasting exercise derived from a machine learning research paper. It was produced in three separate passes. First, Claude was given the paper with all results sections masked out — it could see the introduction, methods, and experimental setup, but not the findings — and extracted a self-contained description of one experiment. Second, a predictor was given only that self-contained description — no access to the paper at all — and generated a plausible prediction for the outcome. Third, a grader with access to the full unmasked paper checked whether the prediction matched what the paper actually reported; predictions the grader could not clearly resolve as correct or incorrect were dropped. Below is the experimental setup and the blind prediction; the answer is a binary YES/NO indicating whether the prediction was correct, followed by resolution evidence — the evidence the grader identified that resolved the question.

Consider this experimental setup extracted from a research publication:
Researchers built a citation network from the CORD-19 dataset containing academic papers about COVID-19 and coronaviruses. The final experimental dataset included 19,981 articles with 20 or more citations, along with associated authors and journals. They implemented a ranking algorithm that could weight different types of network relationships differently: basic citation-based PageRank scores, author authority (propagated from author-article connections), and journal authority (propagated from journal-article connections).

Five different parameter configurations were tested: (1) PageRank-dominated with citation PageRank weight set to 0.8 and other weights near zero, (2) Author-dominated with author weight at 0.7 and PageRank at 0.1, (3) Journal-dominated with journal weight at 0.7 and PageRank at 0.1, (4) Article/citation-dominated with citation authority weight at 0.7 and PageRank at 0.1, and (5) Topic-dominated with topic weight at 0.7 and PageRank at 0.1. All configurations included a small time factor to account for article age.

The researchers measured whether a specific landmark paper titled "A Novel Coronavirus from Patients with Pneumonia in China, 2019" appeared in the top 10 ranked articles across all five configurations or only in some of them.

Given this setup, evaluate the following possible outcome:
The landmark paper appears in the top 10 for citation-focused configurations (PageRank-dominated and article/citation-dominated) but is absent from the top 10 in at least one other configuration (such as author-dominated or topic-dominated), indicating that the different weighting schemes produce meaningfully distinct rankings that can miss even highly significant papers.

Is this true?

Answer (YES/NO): NO